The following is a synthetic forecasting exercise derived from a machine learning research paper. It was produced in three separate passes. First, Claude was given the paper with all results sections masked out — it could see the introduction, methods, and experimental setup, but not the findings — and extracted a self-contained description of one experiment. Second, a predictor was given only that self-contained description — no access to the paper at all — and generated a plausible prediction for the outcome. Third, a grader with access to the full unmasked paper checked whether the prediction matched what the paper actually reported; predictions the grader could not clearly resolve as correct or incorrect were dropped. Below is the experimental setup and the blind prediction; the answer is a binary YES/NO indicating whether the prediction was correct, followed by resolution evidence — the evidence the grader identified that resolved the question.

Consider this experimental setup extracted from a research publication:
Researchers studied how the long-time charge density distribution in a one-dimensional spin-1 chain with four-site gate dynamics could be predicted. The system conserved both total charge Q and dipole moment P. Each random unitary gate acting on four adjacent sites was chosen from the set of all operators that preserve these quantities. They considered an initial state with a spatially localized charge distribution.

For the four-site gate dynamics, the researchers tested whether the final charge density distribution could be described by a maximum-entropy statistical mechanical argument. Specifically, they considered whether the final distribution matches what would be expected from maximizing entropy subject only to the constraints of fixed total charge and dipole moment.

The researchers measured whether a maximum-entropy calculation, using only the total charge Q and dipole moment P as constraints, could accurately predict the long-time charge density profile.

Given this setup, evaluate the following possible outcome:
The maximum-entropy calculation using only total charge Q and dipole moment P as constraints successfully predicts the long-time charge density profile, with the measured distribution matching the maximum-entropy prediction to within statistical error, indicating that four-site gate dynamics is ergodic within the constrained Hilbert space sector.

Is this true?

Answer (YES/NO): YES